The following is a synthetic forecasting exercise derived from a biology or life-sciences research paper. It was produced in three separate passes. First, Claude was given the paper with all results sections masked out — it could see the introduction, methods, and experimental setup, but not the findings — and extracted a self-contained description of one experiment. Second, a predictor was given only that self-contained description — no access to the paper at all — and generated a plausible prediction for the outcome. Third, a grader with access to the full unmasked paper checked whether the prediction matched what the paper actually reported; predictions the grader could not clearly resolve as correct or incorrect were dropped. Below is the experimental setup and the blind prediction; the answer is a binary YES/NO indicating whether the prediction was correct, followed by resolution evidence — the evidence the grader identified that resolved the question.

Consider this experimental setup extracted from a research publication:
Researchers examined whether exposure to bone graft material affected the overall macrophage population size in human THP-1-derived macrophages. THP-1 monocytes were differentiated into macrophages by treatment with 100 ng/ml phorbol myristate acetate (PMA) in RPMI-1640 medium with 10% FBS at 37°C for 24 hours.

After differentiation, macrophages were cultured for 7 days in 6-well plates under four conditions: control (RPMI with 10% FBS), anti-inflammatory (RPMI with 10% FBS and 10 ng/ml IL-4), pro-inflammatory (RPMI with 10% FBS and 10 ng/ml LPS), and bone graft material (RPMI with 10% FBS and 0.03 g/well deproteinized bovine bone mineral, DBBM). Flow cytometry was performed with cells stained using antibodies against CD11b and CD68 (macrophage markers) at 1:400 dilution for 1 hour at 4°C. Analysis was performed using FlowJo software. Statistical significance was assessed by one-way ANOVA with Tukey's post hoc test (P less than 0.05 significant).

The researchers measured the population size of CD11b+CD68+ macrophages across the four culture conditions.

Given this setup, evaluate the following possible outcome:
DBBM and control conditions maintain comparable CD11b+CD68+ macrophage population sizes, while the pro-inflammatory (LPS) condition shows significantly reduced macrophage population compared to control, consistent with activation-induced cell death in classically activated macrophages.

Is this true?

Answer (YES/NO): NO